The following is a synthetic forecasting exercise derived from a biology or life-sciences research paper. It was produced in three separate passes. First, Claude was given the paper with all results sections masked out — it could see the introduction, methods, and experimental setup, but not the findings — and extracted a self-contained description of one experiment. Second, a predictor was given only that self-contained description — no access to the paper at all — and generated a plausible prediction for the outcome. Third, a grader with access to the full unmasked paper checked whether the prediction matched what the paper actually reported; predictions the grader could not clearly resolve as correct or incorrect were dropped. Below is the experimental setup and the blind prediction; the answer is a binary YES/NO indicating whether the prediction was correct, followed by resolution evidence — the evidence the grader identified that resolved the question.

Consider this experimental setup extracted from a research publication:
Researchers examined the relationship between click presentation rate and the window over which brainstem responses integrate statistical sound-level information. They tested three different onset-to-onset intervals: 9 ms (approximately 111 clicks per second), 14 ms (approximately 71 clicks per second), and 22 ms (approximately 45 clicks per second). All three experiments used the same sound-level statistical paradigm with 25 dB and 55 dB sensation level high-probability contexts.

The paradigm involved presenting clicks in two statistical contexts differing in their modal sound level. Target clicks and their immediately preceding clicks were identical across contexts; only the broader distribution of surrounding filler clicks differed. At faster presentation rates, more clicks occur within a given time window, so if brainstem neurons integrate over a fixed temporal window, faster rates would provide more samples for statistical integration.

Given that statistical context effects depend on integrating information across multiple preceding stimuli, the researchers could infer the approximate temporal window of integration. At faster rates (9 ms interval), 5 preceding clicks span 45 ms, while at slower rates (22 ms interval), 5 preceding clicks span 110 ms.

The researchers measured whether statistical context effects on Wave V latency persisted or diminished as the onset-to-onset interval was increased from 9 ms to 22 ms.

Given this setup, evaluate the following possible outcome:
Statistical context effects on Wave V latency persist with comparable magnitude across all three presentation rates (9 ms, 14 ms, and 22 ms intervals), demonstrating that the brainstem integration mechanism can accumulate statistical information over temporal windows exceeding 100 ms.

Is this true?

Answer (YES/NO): NO